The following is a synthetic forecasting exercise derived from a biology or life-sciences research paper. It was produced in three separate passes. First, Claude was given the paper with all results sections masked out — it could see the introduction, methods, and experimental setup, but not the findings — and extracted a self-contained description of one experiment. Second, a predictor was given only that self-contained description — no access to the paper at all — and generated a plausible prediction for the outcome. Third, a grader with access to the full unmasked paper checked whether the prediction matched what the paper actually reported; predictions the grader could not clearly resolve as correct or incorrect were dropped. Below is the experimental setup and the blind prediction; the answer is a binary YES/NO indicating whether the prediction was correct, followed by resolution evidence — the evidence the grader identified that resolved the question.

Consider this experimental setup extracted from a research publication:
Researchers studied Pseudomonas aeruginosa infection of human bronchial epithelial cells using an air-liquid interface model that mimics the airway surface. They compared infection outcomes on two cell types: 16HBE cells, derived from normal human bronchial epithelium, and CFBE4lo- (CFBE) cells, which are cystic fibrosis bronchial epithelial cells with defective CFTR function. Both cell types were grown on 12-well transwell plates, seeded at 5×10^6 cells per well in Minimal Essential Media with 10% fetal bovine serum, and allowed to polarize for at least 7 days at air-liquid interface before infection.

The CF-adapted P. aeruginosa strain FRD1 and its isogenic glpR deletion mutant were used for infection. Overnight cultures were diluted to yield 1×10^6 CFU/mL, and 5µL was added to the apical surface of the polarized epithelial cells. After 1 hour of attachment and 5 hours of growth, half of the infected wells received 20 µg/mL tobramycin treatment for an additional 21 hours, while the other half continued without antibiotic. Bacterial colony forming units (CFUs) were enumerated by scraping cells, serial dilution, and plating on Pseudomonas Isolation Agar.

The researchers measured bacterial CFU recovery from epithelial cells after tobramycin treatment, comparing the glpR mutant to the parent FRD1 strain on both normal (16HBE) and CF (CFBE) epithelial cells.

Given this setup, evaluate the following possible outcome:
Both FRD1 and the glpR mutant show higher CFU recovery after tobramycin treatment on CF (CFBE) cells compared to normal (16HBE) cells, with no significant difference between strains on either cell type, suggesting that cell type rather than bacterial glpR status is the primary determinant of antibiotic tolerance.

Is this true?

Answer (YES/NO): NO